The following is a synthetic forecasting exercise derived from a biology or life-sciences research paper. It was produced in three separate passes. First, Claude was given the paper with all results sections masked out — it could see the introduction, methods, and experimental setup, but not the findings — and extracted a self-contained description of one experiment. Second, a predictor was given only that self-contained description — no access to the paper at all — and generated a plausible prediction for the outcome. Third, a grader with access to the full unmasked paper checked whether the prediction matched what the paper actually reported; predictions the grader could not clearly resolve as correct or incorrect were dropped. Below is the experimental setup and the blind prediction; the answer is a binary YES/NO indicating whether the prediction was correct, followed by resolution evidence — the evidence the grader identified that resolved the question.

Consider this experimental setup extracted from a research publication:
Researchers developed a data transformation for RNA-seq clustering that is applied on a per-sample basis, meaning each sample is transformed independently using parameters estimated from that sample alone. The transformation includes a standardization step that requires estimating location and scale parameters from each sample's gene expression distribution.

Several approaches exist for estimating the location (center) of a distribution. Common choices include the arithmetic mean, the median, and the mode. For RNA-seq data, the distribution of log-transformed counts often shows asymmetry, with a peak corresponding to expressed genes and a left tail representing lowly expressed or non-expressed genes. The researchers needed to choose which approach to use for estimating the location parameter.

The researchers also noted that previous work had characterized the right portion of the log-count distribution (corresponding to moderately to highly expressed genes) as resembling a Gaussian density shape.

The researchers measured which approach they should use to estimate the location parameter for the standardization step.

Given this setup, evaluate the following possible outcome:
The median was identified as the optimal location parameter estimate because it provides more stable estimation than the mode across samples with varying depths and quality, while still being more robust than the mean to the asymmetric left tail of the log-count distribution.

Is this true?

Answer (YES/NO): NO